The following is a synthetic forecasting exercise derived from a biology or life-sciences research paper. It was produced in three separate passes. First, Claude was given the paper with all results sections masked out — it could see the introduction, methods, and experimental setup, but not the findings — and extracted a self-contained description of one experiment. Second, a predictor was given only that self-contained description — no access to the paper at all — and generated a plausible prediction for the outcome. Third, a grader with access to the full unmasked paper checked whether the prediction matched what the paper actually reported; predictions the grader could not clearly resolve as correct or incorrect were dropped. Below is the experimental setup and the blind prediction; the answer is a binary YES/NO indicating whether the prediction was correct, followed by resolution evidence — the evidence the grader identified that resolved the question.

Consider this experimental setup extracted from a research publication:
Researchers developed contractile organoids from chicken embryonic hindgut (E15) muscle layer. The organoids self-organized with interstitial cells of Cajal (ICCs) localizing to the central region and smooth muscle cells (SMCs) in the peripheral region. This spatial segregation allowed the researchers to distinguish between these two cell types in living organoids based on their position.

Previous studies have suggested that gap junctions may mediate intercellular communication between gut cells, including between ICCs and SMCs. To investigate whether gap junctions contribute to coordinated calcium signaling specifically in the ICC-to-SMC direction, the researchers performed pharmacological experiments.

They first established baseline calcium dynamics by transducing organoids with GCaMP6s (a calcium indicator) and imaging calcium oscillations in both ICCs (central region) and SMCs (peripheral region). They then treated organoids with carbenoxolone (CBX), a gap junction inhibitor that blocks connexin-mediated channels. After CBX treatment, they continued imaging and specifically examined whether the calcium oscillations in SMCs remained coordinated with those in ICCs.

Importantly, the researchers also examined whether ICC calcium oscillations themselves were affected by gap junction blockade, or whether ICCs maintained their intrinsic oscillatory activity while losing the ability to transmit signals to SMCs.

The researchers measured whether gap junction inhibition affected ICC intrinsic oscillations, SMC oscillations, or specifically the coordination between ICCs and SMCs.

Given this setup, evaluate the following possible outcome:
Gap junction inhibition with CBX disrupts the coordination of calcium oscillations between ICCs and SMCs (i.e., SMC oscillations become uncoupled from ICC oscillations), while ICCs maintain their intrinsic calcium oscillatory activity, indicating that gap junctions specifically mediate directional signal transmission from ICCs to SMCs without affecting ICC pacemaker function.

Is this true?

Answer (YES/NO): NO